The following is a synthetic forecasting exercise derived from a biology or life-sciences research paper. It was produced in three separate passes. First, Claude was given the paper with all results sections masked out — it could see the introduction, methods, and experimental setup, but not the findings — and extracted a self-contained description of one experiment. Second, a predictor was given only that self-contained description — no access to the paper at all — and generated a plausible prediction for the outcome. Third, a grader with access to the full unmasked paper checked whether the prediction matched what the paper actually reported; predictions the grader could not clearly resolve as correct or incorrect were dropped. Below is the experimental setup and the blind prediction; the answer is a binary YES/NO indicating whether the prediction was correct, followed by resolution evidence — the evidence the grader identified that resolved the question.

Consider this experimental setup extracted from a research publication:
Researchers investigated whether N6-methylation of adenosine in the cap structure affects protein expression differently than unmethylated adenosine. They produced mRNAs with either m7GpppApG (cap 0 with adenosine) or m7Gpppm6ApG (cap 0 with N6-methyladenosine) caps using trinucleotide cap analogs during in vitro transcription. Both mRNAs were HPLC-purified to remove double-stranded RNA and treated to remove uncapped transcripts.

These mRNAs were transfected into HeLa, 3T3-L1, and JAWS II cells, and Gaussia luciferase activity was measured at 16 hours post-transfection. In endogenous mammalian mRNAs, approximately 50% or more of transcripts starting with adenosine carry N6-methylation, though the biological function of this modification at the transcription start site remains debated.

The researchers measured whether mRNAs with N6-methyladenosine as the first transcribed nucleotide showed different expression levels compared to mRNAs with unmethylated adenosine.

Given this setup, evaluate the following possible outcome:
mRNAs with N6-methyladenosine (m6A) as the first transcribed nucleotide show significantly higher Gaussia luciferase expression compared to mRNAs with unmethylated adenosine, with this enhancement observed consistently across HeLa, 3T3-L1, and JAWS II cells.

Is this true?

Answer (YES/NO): NO